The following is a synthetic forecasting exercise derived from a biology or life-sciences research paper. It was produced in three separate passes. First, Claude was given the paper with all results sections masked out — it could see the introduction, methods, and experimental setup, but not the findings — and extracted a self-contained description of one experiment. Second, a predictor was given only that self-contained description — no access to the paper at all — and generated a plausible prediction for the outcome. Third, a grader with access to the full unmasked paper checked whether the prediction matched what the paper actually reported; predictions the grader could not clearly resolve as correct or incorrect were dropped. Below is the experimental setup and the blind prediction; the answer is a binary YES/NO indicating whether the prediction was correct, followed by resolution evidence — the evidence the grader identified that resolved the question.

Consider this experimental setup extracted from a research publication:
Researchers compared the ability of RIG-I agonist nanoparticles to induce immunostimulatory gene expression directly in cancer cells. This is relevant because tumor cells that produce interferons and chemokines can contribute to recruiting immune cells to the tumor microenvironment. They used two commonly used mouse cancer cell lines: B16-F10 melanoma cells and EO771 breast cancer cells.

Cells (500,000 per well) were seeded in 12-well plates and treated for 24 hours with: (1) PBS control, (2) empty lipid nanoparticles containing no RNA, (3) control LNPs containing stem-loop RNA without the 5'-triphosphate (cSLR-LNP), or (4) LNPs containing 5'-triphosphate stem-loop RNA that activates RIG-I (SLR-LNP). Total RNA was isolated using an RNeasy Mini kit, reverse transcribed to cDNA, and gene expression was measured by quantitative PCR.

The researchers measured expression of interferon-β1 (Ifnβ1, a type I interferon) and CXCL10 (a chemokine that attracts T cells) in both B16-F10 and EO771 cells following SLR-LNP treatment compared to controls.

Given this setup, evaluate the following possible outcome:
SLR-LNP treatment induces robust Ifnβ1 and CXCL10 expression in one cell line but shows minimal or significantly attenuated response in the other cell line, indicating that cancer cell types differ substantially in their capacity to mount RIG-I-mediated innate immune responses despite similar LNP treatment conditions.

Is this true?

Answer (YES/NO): NO